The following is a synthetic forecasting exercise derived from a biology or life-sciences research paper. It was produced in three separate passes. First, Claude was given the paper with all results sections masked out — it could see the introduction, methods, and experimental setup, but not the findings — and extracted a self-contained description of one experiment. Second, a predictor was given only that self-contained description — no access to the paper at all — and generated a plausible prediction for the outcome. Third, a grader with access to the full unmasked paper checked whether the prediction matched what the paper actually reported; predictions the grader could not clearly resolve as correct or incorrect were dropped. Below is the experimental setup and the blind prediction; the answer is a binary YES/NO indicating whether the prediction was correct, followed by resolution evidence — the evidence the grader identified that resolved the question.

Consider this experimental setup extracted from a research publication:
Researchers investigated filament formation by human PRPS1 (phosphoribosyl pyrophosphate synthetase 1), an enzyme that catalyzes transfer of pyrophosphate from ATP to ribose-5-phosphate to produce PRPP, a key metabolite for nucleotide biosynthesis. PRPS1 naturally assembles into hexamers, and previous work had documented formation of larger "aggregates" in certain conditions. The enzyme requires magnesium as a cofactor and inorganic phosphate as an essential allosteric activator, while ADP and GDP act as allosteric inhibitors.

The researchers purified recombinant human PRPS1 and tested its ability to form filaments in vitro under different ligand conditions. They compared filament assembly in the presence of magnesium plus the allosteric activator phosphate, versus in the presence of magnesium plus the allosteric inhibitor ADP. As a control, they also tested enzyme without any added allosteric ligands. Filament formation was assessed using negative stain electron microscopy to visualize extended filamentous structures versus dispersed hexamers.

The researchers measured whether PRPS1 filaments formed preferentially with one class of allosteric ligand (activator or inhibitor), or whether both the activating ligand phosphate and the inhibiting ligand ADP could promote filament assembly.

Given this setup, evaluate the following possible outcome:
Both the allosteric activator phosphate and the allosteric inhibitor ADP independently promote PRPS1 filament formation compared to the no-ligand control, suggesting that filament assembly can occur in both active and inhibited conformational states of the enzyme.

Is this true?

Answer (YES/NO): YES